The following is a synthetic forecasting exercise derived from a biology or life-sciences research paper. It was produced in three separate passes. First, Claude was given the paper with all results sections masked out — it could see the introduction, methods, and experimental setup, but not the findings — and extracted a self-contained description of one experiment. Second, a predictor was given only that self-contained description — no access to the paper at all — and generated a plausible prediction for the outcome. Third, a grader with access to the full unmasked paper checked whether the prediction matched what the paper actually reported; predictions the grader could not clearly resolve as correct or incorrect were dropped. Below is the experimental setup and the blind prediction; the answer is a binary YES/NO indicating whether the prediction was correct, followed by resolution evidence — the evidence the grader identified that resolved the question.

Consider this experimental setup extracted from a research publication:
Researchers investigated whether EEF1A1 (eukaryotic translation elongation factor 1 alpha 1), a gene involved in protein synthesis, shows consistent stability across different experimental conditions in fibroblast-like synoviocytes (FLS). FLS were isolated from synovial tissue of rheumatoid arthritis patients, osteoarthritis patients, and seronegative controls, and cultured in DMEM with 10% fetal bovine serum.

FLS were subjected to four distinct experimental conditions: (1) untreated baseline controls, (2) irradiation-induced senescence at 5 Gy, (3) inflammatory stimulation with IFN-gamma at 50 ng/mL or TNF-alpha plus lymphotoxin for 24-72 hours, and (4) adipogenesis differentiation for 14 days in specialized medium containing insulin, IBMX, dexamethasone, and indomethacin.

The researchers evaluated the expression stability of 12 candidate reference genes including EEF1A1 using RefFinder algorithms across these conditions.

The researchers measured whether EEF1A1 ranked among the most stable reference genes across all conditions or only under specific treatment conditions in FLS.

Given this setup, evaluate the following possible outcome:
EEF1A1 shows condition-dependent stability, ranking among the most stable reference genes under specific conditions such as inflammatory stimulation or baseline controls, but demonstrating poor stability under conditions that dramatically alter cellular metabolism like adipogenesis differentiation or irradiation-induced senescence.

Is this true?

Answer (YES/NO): NO